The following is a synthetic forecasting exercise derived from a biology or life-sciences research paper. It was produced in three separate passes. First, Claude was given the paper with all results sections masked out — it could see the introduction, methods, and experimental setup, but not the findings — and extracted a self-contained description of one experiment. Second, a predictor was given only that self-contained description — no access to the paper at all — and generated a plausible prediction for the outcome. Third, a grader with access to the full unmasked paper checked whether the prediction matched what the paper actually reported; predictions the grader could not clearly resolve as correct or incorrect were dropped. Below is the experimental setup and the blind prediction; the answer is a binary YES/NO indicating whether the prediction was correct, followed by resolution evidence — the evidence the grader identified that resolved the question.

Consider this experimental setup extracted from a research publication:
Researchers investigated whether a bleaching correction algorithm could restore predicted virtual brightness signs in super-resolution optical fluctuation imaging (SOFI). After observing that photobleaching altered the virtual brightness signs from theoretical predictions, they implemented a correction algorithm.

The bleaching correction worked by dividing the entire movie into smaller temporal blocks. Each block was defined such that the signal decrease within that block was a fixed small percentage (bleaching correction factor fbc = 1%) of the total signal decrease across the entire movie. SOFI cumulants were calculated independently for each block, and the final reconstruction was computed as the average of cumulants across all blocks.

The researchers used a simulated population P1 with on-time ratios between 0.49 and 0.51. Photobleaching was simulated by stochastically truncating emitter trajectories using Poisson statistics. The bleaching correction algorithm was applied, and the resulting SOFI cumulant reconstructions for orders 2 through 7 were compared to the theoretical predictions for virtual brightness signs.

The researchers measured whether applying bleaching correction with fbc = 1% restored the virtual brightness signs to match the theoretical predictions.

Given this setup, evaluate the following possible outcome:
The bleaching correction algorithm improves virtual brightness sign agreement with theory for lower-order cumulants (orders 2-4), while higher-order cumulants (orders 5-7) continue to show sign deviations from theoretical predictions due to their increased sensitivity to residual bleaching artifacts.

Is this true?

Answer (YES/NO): NO